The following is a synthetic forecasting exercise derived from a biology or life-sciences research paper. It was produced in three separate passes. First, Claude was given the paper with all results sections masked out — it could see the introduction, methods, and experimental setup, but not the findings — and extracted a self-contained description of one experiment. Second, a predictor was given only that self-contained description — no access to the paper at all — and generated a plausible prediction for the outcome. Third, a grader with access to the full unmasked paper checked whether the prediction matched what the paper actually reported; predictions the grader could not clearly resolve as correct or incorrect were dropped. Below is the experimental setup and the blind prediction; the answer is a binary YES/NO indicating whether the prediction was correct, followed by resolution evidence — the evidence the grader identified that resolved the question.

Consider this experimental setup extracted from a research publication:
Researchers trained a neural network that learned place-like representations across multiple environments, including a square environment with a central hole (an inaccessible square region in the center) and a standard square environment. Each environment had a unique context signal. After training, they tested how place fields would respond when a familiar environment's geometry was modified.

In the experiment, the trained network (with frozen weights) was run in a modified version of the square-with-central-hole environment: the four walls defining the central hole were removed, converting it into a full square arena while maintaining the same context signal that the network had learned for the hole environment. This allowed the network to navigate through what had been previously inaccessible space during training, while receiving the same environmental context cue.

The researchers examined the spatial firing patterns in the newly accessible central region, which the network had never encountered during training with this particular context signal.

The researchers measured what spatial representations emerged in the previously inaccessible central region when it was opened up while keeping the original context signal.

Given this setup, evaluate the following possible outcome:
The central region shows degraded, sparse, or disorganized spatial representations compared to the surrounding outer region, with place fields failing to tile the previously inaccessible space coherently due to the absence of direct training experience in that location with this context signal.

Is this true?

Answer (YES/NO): NO